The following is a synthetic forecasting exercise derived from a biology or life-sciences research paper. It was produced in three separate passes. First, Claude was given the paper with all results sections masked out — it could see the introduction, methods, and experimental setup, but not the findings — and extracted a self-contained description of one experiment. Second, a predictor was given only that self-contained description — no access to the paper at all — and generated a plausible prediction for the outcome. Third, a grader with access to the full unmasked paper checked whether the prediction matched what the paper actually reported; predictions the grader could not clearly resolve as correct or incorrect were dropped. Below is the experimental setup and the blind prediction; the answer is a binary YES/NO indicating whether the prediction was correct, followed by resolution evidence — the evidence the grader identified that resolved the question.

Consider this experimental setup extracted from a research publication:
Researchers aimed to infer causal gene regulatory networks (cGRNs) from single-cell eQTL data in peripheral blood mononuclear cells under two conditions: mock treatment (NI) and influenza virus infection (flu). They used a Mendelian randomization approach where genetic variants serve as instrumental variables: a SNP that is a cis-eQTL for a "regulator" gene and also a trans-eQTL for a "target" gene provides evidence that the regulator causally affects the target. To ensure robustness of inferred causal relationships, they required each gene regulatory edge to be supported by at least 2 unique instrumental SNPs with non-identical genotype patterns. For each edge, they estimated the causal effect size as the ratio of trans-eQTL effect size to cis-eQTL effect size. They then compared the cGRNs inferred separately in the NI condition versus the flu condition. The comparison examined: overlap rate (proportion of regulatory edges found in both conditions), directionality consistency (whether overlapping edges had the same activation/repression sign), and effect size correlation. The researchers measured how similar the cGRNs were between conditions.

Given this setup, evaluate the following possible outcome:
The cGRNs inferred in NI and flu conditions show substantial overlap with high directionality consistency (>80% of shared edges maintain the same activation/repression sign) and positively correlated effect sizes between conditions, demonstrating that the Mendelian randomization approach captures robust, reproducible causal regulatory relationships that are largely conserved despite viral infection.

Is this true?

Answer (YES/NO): NO